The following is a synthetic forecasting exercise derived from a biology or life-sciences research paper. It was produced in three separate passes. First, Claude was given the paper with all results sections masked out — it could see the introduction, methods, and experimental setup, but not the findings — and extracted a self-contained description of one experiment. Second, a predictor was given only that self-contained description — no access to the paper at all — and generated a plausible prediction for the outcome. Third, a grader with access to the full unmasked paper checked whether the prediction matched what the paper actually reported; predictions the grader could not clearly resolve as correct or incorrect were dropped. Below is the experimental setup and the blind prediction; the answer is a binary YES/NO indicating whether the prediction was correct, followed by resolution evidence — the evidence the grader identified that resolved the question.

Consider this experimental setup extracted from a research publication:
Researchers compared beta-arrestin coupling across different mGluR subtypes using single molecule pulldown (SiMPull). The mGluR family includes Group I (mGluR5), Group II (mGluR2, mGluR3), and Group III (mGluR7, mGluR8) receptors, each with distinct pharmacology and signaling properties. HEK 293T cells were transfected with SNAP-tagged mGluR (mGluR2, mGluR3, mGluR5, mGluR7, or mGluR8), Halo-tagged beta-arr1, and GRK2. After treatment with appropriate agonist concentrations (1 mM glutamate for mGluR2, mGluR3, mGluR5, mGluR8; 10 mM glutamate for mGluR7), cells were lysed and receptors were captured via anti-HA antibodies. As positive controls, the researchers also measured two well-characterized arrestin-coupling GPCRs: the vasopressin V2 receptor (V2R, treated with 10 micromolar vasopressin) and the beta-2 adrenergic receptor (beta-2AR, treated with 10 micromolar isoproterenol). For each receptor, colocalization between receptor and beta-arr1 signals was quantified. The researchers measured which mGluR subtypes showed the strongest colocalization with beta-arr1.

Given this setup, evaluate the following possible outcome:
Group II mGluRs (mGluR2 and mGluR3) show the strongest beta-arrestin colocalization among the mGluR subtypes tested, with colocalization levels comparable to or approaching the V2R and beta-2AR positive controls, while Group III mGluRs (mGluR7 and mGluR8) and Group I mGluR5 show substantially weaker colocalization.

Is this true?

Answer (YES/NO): NO